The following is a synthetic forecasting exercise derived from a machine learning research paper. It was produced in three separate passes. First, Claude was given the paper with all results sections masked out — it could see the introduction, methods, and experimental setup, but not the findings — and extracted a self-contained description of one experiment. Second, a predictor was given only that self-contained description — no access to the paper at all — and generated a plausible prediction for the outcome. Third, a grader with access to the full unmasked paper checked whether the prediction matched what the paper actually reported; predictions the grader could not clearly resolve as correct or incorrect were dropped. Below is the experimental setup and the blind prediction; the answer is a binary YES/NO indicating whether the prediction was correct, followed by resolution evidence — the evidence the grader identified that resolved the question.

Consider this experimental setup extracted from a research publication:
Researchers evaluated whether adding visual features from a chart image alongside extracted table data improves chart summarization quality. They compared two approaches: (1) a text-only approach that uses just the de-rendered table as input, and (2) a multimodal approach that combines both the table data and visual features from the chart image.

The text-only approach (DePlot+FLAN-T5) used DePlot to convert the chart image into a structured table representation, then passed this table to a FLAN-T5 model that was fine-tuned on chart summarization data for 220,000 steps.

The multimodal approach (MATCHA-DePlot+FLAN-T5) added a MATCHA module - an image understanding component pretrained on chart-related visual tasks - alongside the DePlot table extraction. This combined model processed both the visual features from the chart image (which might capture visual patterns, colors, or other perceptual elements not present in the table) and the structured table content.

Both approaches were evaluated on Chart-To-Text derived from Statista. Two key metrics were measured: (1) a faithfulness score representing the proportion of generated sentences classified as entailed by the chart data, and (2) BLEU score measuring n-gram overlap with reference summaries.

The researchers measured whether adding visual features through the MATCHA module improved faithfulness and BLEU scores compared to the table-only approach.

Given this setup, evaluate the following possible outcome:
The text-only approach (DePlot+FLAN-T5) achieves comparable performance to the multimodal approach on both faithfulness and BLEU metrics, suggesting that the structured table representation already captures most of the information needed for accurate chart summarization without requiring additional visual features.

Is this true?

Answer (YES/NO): NO